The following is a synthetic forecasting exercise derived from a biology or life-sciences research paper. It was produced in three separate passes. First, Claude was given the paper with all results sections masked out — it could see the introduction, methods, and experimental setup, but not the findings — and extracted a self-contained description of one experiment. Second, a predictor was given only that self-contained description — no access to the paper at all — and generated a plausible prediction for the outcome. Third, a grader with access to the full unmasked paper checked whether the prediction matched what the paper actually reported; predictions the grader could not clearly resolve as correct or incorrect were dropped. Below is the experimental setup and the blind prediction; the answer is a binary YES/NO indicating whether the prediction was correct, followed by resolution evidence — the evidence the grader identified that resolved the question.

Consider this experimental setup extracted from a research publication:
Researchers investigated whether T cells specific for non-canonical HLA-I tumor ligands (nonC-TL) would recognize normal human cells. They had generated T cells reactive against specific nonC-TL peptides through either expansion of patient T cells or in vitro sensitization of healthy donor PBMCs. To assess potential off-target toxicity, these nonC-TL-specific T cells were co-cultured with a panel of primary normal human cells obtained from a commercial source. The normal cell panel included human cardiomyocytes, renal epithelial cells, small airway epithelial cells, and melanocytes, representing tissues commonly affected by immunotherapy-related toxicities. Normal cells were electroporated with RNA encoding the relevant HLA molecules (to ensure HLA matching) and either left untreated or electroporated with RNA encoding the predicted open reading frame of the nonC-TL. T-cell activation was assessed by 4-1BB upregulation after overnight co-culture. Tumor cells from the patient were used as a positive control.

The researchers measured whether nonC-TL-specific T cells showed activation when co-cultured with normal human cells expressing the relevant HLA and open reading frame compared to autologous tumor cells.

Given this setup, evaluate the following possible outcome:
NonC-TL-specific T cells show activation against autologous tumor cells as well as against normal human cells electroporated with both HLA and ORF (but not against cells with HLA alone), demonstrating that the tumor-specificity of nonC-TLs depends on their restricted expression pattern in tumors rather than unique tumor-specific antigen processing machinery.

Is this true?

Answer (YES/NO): NO